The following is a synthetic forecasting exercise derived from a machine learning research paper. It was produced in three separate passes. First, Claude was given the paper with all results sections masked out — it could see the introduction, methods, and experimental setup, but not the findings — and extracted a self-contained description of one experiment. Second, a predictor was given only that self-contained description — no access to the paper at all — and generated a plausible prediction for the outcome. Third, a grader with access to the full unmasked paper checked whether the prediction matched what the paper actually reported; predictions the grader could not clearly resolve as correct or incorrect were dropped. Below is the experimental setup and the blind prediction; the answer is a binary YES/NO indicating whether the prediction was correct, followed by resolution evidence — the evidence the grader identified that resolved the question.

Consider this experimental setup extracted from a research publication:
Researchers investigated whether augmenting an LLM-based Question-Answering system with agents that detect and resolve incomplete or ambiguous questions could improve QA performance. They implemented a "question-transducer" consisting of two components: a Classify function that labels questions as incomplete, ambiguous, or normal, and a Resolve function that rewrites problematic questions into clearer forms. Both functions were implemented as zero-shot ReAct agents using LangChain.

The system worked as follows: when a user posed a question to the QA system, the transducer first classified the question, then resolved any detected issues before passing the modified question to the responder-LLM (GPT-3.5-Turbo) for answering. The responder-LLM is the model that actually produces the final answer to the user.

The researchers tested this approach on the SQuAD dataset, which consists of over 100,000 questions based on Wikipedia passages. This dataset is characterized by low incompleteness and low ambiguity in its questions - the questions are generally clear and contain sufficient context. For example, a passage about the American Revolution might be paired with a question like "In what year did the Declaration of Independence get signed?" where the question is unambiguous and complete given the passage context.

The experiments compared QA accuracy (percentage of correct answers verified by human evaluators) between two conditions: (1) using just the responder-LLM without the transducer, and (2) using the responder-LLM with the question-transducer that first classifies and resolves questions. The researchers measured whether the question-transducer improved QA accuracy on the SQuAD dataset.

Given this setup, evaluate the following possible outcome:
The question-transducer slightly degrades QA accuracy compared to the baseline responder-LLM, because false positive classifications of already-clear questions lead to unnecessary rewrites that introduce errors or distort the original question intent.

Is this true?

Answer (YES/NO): NO